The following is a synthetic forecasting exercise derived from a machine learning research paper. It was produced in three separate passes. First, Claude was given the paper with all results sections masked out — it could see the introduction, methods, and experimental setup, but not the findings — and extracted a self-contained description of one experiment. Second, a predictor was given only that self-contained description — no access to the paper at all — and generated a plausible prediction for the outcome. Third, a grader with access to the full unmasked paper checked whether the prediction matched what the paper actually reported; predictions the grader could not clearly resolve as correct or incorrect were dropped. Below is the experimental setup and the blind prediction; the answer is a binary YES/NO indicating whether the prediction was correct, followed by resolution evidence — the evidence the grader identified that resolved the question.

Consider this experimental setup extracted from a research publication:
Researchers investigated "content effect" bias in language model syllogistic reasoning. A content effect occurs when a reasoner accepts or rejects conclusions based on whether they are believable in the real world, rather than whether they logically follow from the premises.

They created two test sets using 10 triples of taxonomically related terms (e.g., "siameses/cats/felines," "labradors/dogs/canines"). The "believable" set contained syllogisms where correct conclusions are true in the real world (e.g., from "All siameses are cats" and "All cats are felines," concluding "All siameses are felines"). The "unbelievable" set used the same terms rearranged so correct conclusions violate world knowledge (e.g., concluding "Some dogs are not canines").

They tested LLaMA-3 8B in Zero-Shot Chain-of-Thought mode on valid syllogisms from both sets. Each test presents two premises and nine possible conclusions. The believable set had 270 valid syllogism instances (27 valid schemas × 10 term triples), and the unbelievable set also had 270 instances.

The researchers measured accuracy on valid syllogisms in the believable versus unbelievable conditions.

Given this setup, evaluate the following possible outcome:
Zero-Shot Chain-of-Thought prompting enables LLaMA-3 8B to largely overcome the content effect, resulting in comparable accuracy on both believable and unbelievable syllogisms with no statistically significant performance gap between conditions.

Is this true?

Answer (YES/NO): NO